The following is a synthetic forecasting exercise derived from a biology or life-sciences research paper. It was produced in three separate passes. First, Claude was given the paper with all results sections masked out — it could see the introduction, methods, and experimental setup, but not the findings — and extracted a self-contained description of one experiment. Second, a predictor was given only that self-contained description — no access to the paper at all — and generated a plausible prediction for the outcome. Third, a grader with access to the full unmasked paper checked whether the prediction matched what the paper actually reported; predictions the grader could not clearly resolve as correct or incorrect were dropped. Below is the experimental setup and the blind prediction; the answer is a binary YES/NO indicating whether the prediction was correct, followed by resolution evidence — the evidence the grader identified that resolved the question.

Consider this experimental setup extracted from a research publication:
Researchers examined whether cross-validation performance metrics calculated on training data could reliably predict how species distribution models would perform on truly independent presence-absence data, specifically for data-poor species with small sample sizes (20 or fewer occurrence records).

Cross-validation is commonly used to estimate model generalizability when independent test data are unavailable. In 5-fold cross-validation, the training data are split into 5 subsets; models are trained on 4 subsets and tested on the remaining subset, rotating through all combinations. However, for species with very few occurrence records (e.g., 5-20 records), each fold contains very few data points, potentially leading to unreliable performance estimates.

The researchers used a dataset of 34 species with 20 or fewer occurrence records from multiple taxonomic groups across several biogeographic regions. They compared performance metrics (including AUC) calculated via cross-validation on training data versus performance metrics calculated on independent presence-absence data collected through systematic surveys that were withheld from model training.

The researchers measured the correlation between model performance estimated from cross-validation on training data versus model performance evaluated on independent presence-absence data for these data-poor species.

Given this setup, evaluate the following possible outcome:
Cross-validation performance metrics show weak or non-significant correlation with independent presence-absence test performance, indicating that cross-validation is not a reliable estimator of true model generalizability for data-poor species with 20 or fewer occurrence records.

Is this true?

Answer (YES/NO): YES